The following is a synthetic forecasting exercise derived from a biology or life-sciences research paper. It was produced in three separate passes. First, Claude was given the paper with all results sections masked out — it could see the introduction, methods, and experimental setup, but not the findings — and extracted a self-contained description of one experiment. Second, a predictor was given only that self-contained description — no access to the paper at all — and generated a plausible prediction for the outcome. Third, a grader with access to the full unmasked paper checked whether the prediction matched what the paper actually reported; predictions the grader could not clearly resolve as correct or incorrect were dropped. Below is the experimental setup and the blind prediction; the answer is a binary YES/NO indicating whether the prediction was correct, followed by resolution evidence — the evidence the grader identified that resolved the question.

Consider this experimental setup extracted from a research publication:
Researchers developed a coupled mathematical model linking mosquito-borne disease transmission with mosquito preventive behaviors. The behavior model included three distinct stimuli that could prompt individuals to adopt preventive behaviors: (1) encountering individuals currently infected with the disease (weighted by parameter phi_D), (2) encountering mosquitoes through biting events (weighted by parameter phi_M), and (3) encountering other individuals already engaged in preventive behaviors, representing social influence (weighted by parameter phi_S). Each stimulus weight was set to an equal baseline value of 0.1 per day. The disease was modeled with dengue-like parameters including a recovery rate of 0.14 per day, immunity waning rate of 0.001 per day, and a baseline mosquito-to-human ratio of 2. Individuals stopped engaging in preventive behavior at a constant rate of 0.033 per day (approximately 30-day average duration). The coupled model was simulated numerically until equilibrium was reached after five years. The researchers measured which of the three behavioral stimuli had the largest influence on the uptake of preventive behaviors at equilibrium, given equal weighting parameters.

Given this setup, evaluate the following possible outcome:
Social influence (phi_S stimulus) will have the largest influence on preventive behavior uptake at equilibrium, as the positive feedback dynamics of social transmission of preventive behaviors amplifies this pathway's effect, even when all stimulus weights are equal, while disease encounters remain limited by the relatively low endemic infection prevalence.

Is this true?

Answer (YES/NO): NO